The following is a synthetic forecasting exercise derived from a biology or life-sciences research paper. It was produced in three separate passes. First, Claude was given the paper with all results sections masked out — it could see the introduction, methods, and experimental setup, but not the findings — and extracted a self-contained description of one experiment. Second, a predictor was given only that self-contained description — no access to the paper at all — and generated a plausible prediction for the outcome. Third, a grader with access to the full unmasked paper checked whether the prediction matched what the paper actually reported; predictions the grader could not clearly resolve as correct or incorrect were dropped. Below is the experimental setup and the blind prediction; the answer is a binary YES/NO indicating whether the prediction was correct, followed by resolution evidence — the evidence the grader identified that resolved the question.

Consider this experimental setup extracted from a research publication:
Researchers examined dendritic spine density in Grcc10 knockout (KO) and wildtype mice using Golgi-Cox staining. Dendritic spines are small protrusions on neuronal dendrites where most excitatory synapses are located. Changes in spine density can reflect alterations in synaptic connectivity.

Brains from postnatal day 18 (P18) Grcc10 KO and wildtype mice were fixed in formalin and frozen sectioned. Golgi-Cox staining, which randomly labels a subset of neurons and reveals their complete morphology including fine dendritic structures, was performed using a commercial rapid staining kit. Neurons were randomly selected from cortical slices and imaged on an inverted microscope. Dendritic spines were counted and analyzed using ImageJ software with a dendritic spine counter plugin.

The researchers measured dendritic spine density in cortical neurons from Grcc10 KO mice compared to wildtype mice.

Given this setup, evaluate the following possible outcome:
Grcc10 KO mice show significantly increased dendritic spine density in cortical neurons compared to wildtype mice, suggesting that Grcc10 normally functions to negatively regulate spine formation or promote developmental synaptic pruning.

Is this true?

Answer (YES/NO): YES